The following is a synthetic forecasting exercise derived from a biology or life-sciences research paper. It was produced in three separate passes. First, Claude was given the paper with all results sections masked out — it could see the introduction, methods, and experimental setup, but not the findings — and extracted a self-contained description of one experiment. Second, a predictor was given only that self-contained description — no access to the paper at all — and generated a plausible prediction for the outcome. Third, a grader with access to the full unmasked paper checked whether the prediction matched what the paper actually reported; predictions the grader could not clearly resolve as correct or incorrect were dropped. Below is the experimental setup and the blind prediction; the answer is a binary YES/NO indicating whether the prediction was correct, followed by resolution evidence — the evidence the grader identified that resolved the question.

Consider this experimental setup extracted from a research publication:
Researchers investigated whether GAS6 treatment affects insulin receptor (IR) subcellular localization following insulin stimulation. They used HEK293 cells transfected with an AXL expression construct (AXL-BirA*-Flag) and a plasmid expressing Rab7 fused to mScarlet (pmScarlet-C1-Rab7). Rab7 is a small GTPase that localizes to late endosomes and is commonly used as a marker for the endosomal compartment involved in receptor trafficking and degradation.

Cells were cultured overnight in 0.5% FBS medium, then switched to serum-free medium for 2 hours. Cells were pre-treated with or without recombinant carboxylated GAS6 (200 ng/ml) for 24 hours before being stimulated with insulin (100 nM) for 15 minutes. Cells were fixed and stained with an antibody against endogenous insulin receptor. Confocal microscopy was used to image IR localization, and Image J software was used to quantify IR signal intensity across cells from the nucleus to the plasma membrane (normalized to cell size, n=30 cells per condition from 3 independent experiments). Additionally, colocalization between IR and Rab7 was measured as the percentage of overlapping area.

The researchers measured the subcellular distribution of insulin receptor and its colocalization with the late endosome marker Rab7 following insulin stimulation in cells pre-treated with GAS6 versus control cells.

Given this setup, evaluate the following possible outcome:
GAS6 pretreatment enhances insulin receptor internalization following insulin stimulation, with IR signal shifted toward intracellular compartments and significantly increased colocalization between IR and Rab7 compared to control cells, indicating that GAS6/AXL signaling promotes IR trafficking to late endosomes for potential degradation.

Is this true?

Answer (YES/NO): YES